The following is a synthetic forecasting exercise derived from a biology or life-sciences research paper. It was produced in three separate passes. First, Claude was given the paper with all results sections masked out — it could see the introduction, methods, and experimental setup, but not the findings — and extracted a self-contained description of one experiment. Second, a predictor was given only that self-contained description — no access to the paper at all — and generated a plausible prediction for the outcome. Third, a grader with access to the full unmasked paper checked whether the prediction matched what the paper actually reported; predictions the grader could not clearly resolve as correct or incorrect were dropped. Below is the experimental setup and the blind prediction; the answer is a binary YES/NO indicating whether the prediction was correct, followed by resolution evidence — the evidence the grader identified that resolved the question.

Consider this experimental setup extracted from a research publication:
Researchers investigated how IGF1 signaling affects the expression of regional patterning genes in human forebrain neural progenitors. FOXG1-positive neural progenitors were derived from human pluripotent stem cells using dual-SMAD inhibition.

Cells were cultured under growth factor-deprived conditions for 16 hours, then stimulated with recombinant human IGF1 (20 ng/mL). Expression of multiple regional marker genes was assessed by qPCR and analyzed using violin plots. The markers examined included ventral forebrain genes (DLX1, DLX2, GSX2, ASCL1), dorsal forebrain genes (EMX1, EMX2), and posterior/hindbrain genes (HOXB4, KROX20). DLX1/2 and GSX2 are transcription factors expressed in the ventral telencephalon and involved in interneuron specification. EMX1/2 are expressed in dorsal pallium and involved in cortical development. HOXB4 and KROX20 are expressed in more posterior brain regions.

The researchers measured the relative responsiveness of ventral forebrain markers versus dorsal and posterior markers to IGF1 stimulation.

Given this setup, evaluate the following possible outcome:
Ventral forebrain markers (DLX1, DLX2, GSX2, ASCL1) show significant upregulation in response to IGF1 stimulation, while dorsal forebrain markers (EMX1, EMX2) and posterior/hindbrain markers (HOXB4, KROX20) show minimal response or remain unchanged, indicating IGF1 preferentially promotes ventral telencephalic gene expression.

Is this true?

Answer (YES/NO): NO